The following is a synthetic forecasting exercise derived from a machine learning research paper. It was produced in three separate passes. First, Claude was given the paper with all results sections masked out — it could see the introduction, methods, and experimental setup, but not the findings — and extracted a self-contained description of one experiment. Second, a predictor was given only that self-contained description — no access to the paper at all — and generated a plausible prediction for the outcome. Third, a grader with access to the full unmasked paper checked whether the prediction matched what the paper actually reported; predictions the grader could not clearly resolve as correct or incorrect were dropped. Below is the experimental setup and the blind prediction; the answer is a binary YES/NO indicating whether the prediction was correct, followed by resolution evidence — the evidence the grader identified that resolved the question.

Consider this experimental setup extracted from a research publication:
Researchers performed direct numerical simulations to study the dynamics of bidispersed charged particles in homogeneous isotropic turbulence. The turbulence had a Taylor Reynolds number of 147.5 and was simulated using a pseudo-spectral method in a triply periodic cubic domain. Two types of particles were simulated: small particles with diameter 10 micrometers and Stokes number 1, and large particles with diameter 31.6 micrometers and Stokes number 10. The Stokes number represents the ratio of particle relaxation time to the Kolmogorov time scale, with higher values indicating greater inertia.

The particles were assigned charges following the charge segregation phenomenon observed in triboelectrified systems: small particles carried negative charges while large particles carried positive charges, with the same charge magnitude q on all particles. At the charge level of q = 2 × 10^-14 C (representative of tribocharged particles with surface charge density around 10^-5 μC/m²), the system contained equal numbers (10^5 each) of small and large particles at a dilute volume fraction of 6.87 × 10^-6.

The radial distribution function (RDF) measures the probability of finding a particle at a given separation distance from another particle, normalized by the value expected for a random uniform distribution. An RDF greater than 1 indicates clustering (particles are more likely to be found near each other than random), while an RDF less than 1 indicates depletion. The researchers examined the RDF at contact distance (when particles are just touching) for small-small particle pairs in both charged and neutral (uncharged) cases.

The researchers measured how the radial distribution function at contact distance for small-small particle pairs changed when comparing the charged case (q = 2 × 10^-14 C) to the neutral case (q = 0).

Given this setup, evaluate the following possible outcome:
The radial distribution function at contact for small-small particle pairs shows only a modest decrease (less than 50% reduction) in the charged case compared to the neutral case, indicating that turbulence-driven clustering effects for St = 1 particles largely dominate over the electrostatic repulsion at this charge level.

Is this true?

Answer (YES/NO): NO